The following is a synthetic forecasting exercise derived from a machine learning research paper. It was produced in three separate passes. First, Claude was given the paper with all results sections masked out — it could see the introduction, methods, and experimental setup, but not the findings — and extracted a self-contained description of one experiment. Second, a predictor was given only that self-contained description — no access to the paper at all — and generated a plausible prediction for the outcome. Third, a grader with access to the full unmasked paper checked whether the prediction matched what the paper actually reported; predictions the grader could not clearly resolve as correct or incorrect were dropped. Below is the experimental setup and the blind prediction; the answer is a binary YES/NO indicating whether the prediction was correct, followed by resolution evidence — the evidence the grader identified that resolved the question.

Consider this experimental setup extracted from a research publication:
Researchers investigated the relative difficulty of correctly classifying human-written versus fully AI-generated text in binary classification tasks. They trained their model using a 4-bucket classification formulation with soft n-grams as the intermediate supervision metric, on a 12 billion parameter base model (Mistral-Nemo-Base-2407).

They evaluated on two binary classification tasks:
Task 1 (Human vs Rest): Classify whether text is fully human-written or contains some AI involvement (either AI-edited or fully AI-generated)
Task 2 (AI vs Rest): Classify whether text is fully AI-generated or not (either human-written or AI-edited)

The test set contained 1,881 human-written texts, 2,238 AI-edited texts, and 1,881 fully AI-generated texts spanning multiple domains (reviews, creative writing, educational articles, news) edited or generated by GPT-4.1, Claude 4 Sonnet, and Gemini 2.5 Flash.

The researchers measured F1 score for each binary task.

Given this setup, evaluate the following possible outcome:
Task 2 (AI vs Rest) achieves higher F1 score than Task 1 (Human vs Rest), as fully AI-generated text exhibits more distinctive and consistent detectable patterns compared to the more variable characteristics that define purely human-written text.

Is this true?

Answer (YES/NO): NO